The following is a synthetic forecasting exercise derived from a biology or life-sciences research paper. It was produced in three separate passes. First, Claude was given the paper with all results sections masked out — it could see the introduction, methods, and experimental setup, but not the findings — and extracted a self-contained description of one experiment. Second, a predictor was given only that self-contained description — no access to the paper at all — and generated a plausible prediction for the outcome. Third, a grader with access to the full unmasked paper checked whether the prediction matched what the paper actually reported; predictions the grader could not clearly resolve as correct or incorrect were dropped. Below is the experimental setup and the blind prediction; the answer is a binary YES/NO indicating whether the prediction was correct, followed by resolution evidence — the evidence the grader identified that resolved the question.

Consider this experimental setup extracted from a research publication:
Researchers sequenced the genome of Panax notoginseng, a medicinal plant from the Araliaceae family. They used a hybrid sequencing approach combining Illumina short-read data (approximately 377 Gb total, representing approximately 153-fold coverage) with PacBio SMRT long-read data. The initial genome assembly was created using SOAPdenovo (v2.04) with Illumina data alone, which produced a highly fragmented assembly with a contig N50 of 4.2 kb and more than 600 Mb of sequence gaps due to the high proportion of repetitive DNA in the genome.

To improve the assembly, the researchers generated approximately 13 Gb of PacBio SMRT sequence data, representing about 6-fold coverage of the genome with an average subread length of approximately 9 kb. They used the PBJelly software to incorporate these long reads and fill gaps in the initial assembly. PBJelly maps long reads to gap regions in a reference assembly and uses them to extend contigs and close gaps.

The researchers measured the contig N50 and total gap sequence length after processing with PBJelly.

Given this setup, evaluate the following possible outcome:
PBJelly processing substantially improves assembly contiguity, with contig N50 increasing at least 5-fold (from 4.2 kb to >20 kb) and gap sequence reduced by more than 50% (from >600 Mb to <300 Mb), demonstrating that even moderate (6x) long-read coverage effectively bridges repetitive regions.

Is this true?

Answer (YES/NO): NO